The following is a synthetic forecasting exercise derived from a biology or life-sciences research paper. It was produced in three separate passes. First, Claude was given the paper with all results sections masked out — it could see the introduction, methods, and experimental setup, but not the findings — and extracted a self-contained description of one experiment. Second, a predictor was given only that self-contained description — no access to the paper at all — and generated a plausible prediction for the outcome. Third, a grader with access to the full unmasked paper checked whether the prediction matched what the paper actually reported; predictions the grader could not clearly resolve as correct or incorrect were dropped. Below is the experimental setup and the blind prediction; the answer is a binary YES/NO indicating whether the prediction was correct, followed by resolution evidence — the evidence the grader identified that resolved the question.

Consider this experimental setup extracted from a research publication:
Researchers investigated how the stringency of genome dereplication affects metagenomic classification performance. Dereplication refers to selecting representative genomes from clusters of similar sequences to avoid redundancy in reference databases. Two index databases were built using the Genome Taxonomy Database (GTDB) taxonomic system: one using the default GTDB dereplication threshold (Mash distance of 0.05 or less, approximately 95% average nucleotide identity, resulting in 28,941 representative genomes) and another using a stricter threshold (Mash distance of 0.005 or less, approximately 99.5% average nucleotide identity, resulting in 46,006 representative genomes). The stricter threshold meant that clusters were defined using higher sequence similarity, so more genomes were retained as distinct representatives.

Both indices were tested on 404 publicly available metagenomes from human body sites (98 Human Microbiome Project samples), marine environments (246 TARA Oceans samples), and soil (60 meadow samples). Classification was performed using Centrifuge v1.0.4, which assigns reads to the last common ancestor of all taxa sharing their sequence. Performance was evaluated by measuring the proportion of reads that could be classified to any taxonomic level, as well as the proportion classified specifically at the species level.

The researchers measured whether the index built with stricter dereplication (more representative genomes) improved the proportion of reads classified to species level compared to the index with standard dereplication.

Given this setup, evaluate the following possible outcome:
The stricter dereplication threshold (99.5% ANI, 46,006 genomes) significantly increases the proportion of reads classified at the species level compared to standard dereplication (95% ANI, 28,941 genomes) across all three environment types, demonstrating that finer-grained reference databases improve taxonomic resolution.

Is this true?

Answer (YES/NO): NO